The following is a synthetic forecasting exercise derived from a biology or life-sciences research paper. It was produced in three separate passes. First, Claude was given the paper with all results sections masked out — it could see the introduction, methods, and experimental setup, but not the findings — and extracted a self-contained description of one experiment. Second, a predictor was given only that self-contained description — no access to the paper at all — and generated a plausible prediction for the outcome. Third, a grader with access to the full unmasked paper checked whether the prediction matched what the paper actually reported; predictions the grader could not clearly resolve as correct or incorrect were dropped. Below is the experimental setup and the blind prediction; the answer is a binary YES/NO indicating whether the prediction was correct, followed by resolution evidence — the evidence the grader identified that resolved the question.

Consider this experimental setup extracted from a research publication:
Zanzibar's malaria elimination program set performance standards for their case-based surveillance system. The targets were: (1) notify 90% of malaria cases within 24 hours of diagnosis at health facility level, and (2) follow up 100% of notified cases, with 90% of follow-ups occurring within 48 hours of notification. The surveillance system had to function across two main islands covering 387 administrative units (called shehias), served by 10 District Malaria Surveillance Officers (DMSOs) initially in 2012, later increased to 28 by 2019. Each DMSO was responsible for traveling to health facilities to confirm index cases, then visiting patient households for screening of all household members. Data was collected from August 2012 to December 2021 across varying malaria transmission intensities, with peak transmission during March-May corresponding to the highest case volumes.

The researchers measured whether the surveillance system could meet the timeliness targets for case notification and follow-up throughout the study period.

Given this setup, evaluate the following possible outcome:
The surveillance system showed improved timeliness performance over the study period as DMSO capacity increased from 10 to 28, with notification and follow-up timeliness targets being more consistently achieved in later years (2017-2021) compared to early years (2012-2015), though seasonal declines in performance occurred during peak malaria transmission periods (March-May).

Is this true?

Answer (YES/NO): NO